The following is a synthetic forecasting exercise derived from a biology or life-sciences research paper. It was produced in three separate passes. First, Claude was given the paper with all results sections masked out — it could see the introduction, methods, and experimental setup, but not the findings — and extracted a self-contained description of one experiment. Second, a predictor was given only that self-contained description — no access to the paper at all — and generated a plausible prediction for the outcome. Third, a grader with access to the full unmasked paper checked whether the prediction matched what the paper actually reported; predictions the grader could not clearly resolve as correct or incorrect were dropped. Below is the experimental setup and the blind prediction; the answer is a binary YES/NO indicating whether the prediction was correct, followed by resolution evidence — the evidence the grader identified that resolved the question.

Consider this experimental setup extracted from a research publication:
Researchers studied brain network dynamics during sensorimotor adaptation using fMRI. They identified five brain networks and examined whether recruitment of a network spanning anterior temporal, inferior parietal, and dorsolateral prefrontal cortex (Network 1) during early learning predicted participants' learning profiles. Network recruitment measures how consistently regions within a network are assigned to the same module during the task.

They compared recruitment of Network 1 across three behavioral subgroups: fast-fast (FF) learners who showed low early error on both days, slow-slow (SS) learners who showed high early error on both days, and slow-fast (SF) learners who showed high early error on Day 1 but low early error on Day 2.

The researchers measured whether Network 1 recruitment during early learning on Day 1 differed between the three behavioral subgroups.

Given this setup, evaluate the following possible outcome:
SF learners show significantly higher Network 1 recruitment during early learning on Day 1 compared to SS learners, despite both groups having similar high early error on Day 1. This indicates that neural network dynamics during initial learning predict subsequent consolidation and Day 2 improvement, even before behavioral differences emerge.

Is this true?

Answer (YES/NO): NO